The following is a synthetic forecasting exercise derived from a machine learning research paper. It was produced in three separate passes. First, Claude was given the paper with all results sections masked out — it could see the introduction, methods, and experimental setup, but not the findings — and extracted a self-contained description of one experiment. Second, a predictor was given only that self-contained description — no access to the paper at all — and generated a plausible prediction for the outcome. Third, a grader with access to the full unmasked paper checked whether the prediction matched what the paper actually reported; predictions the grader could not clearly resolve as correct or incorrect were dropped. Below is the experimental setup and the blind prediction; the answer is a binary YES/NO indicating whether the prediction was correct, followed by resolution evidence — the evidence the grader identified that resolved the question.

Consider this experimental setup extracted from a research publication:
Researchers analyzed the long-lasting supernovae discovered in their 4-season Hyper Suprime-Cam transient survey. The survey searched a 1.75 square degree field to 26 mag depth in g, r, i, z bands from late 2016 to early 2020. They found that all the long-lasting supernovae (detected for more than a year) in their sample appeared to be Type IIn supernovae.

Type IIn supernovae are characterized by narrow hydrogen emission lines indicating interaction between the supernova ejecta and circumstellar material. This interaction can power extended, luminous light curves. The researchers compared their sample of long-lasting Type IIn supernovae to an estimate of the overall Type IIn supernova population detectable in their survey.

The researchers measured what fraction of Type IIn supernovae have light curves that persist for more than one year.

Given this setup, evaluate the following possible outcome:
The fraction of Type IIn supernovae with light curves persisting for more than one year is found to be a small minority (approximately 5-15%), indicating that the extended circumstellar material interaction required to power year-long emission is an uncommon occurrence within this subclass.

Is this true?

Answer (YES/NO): NO